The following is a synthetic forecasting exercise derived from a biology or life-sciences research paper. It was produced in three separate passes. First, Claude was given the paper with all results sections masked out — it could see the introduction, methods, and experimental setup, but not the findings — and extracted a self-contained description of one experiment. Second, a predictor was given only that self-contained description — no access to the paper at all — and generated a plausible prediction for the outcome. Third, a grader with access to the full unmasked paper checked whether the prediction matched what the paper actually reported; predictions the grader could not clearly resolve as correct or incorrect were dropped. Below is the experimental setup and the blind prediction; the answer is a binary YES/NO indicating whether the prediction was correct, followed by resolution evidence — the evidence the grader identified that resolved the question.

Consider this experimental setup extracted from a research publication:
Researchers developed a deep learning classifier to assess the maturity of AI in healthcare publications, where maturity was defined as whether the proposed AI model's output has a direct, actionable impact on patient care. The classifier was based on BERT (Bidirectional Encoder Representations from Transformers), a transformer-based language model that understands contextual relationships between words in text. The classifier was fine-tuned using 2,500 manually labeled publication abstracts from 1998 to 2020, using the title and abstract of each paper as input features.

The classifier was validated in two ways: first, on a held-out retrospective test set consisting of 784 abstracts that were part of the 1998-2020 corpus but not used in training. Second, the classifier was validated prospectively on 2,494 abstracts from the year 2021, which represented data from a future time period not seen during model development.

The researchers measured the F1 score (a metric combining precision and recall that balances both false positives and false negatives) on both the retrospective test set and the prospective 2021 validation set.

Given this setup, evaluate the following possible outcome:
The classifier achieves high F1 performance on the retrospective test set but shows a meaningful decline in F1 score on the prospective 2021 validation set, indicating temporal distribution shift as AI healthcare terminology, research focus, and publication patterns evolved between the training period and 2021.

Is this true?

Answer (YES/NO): NO